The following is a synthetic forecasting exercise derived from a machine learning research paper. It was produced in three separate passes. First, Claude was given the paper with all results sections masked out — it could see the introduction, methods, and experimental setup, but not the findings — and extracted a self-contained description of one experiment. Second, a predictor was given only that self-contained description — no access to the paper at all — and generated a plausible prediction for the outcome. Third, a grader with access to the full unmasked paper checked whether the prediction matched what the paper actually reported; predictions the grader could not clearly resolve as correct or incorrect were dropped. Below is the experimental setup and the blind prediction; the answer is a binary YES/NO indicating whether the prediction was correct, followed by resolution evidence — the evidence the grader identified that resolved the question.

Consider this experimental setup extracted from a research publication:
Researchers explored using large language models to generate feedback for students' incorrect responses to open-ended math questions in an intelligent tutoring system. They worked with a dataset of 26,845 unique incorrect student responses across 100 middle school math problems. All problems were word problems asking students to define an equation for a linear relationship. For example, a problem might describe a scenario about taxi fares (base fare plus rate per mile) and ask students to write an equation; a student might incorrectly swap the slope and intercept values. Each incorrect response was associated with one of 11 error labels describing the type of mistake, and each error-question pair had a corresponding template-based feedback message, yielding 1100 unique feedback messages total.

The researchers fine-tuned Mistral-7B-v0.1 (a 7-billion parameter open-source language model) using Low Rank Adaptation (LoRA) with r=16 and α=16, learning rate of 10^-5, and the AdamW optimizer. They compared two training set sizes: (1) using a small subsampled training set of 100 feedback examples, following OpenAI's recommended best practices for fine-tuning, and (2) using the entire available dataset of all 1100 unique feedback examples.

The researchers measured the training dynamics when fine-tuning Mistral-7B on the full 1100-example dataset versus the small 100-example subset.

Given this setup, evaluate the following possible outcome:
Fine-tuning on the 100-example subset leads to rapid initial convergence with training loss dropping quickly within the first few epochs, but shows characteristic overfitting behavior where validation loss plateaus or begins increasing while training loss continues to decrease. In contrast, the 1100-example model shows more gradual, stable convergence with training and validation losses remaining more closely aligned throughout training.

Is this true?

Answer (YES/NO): NO